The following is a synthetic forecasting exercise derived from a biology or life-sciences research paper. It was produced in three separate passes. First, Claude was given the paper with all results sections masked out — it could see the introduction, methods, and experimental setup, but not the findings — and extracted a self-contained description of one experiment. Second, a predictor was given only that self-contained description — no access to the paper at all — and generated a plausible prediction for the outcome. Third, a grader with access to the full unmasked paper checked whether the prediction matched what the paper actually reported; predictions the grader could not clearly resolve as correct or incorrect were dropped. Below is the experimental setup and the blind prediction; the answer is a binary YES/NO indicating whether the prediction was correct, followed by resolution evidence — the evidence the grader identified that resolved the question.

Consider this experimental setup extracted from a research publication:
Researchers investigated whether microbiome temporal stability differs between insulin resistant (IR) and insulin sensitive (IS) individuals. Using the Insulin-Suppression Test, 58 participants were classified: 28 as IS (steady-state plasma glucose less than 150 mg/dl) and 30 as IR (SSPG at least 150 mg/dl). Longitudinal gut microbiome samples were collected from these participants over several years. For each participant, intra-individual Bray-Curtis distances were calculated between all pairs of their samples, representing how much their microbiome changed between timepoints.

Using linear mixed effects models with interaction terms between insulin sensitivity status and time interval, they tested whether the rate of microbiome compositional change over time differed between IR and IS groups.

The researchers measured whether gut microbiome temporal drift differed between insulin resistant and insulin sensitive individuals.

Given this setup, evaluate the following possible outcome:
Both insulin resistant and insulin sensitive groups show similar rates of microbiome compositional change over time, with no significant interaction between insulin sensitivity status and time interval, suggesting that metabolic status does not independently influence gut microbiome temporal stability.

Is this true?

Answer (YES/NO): NO